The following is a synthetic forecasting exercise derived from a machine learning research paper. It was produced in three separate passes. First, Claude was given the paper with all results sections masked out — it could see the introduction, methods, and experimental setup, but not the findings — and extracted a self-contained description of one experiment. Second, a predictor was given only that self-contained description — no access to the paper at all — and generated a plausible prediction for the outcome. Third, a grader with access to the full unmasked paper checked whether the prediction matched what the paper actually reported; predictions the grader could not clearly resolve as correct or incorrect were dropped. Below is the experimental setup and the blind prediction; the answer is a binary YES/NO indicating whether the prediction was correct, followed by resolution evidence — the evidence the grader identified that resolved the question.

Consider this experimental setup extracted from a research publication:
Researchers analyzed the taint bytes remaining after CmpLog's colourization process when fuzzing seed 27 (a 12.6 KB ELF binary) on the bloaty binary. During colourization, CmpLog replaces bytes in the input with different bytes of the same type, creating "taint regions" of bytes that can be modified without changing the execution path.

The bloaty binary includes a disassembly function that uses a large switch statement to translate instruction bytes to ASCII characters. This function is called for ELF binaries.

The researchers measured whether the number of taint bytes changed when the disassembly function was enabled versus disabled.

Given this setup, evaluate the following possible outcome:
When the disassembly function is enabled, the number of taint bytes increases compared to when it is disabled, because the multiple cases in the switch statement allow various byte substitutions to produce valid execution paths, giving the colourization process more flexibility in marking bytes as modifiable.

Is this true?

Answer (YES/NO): NO